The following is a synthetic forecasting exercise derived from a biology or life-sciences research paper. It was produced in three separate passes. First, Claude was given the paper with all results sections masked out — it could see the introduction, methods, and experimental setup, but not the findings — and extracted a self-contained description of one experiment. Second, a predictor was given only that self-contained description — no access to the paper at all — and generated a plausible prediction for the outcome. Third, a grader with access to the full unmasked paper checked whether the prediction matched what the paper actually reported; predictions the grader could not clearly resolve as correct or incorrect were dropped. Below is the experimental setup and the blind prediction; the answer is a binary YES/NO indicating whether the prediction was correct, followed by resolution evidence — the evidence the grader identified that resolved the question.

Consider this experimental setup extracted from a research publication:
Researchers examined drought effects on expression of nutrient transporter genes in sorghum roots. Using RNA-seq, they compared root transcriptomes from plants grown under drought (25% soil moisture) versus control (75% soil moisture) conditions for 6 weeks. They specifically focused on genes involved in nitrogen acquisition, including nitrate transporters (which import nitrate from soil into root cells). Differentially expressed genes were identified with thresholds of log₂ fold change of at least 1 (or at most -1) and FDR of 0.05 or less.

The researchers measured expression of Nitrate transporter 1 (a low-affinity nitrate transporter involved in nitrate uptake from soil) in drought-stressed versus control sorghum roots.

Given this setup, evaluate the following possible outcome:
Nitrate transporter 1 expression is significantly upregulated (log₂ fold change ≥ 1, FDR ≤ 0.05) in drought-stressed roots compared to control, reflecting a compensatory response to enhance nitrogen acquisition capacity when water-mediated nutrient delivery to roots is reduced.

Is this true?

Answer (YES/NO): YES